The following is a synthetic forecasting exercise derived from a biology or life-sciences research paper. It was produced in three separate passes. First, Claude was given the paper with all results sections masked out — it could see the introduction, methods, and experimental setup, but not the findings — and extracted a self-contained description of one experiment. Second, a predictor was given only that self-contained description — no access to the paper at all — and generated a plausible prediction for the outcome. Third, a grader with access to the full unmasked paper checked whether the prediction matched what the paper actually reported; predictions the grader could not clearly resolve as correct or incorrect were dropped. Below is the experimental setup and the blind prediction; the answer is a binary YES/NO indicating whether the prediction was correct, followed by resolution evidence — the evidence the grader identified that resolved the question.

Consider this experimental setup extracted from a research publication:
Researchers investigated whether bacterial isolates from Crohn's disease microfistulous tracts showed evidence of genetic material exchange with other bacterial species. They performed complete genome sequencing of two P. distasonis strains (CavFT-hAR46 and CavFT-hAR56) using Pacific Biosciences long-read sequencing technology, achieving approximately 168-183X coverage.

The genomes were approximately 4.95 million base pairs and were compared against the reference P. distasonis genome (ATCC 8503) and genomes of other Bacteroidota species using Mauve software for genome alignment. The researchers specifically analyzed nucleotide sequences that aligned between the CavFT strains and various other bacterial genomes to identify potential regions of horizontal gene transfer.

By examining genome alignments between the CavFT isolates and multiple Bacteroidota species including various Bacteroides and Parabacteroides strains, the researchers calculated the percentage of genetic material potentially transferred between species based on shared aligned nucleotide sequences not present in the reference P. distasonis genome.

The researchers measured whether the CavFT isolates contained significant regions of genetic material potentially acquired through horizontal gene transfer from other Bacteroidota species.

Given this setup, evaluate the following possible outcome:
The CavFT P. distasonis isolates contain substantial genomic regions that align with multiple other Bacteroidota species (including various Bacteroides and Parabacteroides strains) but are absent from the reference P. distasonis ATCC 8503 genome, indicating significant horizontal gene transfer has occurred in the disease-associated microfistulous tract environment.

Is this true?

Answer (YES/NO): YES